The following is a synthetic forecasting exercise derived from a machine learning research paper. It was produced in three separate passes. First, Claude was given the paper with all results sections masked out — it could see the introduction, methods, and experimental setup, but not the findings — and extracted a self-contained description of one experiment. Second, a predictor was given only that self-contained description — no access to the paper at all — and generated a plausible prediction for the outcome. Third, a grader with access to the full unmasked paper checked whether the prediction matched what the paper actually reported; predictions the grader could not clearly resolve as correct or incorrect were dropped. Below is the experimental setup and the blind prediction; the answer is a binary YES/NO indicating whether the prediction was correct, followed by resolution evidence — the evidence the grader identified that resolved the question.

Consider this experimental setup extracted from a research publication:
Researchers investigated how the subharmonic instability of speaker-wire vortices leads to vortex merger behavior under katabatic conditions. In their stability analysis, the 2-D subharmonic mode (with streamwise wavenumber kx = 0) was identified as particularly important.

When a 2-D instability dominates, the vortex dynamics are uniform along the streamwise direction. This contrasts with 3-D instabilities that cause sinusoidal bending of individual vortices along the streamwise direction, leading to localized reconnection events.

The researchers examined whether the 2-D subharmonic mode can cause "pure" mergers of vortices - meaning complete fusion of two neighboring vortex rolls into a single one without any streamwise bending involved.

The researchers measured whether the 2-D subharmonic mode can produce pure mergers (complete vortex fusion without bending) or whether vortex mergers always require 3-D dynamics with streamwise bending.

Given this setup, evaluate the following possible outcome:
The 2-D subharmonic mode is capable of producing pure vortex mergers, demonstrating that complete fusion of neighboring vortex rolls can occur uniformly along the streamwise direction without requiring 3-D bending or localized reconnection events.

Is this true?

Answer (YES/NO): YES